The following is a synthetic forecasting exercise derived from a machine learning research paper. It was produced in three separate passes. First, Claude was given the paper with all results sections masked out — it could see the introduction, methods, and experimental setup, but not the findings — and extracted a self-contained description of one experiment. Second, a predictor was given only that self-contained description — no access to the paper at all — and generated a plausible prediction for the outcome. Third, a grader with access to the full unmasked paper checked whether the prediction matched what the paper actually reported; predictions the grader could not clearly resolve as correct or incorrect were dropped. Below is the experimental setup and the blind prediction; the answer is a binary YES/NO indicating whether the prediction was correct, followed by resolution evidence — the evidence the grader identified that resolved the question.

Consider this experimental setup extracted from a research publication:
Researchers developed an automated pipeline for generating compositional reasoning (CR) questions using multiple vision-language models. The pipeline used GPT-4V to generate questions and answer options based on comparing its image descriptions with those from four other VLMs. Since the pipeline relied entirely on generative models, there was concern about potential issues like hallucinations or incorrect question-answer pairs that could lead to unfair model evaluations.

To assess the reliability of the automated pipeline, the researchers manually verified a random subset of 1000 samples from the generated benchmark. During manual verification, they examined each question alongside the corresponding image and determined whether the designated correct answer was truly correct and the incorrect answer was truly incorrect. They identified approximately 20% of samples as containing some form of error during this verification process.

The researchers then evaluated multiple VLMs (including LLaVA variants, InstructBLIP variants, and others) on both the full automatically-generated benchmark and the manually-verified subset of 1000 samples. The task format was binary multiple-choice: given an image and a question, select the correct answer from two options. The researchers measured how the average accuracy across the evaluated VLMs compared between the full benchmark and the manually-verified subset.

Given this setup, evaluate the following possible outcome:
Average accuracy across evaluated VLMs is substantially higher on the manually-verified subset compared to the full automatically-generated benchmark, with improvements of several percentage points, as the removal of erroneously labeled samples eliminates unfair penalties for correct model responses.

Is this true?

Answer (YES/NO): NO